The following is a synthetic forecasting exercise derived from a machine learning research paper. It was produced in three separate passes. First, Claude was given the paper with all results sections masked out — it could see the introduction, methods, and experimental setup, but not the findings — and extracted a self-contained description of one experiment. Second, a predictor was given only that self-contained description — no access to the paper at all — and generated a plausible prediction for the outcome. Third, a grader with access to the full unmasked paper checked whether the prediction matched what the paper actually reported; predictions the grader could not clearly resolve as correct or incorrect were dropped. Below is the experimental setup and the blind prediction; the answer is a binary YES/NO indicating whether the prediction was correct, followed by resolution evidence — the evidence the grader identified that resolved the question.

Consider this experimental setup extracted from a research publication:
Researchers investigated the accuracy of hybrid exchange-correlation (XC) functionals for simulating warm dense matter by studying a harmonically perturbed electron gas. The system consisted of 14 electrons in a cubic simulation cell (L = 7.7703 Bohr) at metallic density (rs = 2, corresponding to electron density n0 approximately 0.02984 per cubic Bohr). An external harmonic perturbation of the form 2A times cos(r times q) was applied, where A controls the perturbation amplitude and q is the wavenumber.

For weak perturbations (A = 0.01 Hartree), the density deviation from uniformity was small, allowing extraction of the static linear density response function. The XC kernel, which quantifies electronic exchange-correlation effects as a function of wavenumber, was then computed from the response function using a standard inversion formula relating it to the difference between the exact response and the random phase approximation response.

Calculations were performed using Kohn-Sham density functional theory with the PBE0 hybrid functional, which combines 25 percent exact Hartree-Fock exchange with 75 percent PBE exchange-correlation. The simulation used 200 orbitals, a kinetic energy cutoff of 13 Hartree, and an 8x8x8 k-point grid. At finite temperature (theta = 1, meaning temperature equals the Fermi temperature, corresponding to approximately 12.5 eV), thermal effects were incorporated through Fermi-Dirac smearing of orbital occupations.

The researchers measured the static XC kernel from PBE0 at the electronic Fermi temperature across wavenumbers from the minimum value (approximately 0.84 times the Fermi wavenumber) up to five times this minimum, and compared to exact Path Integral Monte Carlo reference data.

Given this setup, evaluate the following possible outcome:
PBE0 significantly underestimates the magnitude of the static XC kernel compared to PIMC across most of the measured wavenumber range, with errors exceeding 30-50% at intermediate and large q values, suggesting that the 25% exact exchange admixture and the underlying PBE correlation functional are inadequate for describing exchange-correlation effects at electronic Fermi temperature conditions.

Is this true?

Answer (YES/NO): NO